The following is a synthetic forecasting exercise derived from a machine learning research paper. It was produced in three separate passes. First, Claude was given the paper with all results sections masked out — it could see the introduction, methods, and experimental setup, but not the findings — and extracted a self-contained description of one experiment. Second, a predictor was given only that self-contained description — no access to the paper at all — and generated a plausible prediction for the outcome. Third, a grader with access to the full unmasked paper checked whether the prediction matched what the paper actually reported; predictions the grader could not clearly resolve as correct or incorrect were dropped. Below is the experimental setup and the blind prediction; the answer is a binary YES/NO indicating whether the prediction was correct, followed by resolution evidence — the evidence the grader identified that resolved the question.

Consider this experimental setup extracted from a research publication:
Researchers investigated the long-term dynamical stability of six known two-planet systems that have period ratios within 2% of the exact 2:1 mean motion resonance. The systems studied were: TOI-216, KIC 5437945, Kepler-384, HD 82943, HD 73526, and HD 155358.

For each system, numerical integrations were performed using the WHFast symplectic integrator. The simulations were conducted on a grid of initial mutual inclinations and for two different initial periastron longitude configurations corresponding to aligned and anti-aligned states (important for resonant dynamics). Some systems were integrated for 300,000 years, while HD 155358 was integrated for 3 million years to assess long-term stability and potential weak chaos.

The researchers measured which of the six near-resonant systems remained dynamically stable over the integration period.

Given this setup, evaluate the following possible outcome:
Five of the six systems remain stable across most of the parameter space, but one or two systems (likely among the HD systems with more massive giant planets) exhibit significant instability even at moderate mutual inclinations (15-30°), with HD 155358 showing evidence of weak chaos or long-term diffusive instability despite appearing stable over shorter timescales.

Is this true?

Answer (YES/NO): NO